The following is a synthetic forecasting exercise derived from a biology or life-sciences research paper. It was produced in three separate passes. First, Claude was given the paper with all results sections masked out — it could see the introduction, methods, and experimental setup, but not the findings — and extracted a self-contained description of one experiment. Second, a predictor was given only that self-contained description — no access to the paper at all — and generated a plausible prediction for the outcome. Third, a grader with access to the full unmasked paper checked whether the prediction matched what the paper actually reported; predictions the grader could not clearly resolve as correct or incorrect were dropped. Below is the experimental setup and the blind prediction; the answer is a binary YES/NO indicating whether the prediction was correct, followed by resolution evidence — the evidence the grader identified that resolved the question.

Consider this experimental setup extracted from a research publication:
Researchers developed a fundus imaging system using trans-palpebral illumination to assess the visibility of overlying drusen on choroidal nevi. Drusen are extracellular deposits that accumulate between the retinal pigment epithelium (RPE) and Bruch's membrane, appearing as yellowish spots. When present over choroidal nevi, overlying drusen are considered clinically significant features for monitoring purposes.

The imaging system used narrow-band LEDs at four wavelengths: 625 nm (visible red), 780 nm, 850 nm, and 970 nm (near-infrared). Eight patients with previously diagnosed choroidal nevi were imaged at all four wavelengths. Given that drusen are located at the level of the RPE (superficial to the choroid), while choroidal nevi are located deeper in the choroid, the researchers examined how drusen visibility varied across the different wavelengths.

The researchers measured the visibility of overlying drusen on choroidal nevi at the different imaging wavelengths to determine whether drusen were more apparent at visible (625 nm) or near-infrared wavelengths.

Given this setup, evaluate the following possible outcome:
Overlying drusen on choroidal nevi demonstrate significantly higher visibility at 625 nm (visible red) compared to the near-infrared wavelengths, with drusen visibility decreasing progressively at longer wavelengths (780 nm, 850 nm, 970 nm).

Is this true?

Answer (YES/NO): NO